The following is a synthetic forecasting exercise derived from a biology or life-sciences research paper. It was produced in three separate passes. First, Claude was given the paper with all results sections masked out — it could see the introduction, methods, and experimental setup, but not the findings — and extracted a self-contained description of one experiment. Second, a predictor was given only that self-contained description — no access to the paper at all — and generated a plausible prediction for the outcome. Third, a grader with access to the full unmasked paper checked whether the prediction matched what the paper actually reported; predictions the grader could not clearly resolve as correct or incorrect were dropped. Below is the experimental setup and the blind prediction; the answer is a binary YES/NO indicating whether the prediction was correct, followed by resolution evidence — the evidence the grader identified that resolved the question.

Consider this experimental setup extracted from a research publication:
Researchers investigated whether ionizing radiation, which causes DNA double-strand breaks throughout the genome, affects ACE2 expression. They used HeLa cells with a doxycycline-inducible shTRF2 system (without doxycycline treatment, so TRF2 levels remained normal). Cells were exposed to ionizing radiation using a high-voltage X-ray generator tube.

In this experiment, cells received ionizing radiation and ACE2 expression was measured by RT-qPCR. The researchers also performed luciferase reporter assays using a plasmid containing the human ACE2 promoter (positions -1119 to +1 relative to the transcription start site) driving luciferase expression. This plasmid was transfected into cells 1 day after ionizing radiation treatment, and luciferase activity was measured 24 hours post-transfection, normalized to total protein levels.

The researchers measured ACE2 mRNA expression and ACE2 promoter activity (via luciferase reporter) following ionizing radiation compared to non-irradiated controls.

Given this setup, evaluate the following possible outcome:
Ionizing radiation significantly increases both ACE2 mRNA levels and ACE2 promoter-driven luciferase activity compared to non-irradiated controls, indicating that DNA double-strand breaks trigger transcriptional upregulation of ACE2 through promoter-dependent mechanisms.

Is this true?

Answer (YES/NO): YES